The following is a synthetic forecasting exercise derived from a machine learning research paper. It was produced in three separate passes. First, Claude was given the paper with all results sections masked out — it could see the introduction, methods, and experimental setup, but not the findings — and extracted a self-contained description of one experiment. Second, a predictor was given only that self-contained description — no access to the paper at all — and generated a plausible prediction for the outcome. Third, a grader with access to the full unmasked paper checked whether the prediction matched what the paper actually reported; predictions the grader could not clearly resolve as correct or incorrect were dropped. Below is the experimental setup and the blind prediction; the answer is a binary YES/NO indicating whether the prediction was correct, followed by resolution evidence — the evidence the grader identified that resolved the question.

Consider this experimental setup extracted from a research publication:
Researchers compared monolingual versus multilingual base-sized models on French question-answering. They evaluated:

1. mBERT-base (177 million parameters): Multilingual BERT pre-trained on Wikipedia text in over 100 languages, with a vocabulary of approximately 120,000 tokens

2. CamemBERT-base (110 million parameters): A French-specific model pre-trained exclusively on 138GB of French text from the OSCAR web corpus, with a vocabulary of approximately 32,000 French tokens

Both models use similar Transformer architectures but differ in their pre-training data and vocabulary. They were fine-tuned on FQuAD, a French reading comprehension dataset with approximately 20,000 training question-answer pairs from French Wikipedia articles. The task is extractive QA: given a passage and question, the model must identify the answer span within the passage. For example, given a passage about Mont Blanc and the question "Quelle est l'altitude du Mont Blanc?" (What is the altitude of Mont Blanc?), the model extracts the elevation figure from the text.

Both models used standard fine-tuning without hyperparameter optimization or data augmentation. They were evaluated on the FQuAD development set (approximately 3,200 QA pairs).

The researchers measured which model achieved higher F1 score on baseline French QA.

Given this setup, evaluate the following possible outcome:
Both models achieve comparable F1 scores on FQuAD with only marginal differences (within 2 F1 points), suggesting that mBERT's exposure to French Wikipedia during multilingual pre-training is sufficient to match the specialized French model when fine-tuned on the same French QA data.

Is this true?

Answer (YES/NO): YES